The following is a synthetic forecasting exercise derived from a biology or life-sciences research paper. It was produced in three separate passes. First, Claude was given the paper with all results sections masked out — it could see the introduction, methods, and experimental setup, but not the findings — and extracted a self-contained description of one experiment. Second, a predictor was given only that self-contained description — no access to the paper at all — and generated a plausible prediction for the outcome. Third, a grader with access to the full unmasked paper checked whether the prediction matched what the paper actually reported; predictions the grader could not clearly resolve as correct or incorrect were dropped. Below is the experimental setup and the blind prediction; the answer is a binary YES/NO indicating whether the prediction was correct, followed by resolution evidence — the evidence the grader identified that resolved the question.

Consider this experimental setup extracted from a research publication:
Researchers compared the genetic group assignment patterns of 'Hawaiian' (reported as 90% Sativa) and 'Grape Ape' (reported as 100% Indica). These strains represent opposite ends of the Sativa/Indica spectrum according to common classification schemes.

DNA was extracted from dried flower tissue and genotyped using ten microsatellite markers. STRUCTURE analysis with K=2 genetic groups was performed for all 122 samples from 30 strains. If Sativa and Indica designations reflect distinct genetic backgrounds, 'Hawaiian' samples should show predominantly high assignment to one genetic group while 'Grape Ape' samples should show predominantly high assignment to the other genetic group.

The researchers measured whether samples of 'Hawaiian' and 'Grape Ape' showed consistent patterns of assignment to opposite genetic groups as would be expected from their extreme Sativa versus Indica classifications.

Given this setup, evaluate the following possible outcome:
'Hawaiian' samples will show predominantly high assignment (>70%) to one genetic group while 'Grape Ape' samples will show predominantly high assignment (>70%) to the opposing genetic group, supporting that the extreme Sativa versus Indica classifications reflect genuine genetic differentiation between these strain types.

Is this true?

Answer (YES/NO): NO